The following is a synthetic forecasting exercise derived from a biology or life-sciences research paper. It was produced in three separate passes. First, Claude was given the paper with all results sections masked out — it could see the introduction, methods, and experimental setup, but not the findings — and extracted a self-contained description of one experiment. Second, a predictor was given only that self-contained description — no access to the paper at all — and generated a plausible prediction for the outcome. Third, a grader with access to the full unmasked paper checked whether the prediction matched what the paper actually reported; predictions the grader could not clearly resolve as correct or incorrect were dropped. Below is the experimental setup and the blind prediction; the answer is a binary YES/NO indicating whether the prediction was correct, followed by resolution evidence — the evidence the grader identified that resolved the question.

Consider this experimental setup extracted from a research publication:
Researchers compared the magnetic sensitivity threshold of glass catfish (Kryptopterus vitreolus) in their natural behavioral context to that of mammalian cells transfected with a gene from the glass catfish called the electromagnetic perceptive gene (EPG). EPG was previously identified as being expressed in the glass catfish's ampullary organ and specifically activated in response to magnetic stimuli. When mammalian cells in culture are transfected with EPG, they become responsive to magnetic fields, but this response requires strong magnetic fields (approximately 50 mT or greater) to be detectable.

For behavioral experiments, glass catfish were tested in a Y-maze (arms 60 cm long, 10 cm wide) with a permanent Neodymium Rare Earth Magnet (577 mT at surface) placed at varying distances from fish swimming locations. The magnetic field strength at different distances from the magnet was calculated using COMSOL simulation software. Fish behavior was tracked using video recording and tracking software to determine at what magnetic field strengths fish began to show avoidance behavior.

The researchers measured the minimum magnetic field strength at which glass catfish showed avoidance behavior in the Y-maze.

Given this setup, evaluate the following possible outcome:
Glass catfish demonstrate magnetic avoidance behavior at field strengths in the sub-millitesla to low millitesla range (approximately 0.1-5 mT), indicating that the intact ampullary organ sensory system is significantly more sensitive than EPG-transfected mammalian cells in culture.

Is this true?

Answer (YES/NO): NO